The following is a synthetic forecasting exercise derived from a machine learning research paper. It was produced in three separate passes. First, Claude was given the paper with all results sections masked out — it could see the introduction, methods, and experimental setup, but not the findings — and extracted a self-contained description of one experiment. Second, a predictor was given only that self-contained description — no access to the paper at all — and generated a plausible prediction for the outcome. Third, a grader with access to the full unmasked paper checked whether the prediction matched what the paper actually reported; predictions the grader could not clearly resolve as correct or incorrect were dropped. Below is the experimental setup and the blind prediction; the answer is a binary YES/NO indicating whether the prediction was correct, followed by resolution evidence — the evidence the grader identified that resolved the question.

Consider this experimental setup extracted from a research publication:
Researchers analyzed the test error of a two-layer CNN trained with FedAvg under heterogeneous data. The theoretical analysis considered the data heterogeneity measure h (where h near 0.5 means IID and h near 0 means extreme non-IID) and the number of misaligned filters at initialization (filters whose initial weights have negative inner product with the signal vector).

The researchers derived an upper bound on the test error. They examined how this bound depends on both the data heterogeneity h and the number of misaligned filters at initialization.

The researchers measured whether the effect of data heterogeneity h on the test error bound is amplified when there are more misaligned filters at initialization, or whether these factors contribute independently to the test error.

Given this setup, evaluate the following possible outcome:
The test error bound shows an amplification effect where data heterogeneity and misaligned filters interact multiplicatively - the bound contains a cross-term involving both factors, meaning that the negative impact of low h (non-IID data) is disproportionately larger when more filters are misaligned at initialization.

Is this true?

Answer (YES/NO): YES